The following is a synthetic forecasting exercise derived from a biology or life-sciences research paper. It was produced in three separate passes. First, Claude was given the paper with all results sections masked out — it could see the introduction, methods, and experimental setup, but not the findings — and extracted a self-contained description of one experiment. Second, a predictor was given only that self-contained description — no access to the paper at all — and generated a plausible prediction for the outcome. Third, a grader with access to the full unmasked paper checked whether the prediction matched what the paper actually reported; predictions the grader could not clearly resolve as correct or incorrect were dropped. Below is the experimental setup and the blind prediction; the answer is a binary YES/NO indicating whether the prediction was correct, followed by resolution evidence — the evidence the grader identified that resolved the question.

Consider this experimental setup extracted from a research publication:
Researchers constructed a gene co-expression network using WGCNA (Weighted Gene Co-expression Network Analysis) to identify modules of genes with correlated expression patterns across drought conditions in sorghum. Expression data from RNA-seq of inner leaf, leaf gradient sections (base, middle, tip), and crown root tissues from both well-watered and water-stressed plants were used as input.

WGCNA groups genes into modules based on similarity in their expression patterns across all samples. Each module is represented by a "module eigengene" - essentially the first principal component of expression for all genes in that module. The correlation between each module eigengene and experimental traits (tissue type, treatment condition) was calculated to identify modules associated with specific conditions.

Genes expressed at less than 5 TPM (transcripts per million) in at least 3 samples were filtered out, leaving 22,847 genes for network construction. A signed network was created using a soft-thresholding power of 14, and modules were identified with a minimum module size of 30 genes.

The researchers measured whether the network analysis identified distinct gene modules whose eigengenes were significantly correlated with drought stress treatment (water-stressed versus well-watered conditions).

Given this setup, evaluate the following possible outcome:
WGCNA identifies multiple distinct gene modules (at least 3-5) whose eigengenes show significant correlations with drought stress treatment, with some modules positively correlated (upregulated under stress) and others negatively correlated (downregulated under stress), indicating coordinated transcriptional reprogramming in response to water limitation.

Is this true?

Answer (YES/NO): YES